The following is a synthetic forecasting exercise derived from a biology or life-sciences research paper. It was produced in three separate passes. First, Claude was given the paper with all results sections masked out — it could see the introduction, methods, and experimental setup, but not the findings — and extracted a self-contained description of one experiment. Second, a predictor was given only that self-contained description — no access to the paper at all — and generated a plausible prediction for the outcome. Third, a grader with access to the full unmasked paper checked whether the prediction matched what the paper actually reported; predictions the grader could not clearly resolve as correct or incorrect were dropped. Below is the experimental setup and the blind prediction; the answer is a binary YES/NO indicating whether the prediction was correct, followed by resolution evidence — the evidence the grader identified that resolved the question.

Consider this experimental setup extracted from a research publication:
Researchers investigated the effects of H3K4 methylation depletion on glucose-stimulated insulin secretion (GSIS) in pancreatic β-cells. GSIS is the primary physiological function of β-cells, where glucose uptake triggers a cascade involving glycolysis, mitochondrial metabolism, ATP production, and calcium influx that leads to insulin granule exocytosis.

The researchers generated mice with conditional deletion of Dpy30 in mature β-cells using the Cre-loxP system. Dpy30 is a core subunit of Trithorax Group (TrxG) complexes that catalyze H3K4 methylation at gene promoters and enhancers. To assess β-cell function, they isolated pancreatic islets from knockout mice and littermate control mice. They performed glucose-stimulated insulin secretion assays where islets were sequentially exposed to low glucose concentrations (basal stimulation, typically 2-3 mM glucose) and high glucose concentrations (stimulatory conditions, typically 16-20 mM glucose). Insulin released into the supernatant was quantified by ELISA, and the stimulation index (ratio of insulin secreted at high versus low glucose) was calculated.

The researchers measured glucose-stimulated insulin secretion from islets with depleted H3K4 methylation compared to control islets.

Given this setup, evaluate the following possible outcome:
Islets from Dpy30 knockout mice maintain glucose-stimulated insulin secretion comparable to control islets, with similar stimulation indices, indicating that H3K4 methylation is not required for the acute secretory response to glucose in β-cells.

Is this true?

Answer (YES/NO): NO